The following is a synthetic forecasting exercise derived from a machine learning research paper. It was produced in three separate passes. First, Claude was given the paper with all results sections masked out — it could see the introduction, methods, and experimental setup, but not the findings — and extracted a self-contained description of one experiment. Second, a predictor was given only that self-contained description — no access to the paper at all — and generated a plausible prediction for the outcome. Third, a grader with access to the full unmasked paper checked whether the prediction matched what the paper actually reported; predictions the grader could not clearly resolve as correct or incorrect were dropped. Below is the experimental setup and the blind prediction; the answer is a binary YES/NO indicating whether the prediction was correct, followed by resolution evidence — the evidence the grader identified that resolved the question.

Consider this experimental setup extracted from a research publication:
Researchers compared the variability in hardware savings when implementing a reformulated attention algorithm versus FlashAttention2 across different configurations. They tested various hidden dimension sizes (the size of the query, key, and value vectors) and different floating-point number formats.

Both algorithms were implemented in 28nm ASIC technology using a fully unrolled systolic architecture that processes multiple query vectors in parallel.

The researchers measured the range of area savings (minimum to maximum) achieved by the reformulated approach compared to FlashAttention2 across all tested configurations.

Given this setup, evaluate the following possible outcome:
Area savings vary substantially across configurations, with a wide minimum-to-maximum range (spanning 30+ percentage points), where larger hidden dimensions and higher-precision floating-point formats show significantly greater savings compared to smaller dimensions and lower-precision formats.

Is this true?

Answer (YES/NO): NO